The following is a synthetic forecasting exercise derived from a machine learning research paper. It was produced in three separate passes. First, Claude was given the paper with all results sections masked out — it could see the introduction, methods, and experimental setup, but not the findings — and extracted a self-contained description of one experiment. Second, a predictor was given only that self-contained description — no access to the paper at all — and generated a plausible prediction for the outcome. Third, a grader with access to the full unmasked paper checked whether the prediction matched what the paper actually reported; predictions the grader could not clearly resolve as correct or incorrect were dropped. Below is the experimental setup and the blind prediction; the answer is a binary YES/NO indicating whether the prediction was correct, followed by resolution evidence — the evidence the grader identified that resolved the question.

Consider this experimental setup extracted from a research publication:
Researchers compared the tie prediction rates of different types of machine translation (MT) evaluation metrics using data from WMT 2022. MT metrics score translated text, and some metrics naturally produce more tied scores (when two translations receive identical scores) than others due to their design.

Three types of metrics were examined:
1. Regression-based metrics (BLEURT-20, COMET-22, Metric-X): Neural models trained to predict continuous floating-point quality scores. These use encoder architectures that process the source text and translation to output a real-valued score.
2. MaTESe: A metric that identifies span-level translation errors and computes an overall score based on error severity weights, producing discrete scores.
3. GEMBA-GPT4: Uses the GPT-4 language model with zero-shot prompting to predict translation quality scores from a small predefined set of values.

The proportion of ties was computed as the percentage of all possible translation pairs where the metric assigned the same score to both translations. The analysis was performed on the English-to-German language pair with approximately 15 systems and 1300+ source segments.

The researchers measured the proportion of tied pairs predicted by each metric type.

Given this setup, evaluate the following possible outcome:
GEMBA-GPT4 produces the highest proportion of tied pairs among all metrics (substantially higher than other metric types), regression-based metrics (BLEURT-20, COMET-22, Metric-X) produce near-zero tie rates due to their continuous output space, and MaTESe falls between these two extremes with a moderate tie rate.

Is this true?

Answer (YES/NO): NO